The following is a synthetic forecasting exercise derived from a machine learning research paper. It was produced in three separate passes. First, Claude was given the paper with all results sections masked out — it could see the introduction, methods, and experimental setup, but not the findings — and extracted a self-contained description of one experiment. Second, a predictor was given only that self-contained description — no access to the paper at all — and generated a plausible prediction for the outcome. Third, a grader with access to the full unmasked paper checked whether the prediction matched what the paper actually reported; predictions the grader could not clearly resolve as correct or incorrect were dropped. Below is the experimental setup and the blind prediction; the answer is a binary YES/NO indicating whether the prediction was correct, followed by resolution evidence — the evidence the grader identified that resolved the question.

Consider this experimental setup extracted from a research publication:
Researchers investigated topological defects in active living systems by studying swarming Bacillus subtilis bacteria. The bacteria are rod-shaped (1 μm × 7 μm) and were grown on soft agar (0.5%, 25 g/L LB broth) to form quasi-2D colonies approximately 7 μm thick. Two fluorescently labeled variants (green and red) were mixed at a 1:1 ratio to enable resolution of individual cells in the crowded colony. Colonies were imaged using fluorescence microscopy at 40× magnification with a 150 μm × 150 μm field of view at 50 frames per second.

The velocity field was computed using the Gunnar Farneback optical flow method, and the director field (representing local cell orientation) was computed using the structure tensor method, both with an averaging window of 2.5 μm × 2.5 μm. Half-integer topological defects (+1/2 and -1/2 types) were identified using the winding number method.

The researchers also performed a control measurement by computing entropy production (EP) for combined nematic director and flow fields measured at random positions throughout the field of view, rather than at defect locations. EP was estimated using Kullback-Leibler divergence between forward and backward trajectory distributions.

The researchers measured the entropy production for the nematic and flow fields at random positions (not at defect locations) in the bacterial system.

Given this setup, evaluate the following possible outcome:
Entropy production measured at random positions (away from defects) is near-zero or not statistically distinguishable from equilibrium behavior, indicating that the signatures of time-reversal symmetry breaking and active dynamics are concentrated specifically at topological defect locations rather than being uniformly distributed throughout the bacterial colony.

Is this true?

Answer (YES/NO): YES